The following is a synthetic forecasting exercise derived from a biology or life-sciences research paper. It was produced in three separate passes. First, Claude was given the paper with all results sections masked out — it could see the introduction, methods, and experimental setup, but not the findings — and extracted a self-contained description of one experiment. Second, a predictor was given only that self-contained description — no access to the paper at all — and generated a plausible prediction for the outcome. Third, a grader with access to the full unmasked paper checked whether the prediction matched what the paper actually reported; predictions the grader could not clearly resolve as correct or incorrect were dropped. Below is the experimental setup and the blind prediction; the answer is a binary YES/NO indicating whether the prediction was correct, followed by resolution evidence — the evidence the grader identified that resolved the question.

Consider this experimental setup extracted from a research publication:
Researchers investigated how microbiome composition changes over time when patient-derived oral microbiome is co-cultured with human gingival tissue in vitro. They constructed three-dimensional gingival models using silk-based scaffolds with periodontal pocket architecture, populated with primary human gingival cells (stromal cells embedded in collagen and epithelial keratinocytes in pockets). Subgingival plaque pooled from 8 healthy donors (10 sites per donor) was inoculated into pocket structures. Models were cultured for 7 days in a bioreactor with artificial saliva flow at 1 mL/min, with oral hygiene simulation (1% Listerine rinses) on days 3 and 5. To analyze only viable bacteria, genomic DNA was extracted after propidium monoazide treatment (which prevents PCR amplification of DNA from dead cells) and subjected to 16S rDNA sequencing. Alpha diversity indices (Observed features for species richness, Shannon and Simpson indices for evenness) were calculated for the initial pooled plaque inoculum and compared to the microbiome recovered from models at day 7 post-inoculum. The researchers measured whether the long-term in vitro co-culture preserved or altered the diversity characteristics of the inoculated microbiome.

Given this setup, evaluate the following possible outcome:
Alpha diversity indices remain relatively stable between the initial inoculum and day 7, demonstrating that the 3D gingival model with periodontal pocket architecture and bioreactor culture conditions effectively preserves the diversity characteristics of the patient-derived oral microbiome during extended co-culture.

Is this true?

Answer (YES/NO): NO